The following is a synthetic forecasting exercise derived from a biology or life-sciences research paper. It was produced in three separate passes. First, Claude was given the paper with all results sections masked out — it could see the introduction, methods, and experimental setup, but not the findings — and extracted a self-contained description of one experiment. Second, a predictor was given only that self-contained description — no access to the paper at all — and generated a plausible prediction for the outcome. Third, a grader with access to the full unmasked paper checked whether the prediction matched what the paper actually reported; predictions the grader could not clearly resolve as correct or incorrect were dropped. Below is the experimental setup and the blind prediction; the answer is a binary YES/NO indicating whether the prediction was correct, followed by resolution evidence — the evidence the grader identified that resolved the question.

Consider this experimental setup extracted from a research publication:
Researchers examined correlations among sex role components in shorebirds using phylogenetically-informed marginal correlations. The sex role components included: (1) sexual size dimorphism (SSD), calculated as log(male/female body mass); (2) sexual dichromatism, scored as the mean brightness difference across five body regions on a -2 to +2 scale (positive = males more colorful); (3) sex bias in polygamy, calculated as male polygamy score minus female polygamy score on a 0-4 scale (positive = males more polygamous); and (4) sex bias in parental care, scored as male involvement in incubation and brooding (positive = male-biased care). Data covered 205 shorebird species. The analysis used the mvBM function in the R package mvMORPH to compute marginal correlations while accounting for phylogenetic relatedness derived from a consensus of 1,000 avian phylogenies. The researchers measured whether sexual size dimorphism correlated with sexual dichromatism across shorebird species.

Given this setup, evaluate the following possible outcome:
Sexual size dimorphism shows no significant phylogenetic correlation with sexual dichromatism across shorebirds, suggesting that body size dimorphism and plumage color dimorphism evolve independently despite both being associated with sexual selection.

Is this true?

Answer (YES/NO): NO